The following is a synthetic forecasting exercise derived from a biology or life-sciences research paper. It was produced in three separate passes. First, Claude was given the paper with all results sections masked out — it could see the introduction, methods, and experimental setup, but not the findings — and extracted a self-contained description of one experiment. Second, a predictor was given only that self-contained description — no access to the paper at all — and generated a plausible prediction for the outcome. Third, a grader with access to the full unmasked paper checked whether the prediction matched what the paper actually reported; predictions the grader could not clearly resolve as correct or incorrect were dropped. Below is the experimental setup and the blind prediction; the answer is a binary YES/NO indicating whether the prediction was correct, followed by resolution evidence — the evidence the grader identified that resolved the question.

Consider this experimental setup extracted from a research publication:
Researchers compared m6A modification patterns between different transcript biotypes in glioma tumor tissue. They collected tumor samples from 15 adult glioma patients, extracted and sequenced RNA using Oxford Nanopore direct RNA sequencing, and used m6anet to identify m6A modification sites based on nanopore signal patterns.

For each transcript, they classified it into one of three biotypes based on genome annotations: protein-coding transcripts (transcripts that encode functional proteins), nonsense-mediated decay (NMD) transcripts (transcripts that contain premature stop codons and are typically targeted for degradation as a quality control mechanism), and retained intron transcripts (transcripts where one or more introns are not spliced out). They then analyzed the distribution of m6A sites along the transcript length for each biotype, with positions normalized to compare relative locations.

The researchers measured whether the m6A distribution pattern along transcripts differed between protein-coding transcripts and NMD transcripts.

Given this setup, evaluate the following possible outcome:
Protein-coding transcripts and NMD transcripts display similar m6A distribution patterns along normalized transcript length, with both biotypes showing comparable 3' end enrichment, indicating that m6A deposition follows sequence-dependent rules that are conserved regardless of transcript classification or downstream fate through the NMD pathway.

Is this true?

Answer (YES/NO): NO